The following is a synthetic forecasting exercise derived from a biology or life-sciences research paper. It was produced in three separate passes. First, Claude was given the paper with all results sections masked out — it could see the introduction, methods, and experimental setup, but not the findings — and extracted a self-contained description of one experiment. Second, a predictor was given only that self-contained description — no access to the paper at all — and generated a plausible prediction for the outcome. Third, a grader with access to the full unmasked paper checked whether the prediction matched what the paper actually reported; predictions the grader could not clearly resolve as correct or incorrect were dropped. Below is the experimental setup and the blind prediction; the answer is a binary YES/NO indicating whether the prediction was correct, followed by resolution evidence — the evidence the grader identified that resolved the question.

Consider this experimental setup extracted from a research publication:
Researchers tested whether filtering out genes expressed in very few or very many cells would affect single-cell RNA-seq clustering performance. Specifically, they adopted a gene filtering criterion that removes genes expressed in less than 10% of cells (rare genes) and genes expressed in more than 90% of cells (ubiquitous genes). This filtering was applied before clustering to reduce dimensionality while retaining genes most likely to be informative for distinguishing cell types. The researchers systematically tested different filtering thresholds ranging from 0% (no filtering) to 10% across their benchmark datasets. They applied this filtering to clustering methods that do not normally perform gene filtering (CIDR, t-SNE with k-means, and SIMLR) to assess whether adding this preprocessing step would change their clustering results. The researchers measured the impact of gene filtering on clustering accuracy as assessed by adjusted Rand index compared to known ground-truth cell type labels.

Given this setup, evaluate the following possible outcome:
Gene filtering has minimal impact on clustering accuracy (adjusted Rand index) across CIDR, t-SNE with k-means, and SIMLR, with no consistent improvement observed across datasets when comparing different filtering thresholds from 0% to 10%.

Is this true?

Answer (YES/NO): NO